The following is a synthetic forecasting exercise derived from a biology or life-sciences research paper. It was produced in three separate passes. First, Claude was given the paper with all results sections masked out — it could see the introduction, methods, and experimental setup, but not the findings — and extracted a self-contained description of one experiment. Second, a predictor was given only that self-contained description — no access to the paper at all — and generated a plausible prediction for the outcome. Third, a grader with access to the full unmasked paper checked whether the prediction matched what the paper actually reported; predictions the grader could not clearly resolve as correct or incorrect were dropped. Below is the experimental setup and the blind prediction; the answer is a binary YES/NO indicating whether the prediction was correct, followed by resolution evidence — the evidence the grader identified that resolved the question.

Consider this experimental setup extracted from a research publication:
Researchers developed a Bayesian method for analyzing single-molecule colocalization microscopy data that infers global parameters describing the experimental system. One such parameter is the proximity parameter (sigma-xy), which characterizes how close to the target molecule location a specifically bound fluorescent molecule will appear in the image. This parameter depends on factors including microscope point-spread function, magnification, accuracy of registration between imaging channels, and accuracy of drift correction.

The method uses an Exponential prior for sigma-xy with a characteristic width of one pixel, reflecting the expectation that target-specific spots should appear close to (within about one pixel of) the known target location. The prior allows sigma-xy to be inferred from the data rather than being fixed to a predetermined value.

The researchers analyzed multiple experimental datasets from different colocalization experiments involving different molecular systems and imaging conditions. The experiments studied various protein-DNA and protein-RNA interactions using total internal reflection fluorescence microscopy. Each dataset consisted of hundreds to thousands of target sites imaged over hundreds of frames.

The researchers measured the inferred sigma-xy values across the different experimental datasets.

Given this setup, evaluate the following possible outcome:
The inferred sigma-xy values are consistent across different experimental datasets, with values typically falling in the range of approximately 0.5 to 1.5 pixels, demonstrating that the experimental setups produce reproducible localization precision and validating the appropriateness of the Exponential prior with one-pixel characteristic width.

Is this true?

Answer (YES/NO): NO